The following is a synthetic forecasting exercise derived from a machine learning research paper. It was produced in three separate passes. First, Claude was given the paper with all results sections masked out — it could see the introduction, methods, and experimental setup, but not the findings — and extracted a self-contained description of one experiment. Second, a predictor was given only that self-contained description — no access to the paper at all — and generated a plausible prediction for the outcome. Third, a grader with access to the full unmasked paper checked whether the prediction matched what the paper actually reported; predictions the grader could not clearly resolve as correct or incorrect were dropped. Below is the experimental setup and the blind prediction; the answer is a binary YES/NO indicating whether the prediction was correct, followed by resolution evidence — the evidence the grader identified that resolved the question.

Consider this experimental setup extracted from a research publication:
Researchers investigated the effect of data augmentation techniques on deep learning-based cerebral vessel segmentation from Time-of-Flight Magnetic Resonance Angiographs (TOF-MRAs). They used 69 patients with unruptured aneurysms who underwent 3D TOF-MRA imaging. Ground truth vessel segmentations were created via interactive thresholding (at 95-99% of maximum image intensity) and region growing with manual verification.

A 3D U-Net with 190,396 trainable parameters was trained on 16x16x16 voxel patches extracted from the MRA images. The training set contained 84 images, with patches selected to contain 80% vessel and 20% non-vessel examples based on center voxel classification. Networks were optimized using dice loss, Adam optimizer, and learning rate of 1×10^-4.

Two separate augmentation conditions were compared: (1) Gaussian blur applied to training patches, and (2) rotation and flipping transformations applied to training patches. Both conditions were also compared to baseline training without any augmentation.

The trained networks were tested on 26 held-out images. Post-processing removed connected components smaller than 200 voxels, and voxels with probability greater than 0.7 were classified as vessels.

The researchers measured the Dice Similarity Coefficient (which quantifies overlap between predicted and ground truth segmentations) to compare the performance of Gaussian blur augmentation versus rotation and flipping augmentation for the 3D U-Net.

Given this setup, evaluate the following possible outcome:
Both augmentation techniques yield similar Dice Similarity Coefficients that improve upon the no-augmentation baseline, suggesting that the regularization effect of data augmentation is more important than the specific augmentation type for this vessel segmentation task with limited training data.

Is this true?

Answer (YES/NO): NO